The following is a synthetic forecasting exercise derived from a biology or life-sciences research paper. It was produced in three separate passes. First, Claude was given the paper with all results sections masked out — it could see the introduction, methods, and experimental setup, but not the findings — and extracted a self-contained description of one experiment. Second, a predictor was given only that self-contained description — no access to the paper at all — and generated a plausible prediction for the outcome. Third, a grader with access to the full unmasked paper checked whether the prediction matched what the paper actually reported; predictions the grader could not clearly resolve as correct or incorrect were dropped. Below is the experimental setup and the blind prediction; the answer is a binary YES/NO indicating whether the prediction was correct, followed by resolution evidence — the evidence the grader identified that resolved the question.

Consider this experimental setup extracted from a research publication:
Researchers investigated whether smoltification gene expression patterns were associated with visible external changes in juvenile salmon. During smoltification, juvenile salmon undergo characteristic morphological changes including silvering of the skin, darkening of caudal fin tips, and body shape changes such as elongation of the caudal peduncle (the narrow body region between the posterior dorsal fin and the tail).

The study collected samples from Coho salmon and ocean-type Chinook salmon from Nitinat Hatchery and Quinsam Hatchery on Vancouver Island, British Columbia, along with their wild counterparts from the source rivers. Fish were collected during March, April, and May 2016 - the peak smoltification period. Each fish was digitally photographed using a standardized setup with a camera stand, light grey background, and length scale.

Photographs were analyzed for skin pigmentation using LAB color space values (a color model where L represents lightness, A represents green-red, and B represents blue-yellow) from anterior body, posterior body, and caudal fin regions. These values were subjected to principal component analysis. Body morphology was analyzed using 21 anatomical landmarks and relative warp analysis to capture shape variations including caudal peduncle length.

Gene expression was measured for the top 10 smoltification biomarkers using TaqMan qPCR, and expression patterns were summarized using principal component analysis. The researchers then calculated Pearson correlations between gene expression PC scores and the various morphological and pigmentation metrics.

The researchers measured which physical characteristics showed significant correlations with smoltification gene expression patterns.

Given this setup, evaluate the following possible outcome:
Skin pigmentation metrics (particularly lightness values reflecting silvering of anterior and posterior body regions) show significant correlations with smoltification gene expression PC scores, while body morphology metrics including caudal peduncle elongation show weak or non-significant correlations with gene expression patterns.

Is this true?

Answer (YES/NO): NO